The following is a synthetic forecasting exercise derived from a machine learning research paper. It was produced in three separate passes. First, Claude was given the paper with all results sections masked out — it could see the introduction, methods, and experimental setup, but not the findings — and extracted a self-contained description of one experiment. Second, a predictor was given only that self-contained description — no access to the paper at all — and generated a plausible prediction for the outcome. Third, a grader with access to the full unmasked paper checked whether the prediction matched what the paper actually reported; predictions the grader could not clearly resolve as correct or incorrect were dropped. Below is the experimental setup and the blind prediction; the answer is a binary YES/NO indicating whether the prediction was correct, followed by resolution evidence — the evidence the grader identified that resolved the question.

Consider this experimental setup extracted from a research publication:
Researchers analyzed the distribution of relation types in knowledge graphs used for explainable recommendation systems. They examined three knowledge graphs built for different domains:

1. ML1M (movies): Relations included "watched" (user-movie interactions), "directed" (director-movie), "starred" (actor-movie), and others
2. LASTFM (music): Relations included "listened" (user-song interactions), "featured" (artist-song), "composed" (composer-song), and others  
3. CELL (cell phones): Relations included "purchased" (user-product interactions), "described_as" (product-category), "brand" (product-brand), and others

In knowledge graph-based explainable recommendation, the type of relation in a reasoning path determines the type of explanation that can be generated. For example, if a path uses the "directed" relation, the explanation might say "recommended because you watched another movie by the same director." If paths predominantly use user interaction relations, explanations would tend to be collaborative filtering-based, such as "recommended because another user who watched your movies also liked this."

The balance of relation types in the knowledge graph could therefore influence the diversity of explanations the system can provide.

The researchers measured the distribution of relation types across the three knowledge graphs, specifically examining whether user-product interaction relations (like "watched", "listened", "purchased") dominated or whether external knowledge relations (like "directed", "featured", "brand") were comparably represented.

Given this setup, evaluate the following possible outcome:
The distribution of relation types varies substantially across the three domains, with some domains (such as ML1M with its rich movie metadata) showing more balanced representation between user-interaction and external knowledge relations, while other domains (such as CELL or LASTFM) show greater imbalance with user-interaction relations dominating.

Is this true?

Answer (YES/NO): NO